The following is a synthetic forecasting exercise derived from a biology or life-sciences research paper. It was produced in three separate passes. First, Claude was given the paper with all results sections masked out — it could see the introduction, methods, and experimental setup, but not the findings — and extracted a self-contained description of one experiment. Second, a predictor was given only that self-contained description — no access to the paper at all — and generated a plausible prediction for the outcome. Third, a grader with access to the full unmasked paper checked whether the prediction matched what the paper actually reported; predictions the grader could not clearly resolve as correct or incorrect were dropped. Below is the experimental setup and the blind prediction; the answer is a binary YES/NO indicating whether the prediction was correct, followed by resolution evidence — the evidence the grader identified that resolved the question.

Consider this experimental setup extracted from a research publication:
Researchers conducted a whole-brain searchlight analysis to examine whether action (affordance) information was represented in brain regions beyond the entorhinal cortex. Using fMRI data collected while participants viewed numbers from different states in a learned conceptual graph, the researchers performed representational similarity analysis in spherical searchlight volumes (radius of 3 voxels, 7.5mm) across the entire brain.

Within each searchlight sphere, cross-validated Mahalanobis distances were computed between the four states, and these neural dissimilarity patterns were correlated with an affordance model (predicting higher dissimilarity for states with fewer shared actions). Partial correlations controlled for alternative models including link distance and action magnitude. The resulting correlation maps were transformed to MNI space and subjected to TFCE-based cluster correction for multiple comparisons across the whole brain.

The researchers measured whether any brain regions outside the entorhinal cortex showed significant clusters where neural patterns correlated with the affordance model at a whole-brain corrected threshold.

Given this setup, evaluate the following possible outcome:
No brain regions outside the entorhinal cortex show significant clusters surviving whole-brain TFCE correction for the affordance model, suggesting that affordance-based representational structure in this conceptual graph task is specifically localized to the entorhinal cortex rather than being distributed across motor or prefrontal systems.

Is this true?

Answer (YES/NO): YES